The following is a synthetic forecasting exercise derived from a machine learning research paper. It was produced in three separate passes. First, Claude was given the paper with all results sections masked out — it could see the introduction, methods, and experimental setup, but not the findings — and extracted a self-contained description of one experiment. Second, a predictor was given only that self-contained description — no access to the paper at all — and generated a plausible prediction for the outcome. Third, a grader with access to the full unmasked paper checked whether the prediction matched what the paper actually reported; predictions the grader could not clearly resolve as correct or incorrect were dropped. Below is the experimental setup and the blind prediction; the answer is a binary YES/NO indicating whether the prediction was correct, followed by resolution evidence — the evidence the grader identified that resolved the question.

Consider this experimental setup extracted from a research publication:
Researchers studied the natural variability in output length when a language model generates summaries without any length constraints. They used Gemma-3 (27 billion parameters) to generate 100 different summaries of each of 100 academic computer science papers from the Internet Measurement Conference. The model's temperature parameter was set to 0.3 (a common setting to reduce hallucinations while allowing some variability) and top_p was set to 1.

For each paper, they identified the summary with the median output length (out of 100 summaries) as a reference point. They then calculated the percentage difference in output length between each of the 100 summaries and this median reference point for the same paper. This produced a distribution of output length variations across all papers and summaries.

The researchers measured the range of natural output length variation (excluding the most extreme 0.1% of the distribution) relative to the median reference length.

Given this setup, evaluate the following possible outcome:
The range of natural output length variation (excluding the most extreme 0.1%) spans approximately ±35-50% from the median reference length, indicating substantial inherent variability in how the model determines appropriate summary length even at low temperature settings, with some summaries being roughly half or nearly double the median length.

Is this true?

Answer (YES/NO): NO